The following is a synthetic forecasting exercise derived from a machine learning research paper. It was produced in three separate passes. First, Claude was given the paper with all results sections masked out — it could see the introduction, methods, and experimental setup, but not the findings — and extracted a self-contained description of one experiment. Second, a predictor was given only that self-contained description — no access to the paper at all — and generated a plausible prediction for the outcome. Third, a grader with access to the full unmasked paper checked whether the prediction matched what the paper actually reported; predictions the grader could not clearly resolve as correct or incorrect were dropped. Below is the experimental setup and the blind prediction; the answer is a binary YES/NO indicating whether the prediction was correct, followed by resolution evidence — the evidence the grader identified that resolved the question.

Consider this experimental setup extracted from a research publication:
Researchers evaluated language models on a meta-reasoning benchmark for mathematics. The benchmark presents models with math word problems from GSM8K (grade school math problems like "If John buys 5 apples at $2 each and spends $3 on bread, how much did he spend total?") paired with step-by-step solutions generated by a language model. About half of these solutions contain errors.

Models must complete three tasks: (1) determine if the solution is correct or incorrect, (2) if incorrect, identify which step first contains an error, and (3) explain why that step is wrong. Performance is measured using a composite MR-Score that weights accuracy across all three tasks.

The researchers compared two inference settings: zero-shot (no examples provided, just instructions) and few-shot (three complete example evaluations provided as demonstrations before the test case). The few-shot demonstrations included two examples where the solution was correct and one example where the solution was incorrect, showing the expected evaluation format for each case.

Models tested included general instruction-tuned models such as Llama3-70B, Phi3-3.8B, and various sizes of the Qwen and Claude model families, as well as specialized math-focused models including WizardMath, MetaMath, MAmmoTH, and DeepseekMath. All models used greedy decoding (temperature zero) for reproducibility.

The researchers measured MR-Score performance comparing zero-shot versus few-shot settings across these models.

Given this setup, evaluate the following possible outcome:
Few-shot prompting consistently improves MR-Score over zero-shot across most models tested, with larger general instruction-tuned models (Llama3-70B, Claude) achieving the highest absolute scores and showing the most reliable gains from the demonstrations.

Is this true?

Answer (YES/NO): NO